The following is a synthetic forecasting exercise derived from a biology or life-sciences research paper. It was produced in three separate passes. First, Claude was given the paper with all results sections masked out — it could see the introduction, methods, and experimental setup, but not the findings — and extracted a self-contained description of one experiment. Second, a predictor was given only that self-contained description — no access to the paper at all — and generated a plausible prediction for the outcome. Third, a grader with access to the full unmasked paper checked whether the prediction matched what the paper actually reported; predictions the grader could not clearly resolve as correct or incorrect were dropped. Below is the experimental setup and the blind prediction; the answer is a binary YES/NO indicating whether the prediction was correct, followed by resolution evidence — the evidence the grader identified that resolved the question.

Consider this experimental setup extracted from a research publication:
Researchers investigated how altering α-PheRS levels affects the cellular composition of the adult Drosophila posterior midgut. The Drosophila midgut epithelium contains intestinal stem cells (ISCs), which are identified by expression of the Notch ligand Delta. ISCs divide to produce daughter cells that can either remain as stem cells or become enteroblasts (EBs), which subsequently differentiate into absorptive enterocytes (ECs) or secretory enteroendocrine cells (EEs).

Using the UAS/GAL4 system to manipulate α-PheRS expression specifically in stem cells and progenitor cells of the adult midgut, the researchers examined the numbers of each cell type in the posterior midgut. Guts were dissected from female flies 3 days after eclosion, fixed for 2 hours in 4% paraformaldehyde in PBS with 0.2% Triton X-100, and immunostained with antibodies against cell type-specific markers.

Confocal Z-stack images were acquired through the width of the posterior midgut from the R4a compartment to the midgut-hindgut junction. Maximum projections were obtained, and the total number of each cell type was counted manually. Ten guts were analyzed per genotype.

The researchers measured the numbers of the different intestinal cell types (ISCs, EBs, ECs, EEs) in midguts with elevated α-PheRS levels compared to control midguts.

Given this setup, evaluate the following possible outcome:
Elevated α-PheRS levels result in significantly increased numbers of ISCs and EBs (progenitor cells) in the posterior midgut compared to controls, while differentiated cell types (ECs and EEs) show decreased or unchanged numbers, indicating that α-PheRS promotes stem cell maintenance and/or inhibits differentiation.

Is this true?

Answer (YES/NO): NO